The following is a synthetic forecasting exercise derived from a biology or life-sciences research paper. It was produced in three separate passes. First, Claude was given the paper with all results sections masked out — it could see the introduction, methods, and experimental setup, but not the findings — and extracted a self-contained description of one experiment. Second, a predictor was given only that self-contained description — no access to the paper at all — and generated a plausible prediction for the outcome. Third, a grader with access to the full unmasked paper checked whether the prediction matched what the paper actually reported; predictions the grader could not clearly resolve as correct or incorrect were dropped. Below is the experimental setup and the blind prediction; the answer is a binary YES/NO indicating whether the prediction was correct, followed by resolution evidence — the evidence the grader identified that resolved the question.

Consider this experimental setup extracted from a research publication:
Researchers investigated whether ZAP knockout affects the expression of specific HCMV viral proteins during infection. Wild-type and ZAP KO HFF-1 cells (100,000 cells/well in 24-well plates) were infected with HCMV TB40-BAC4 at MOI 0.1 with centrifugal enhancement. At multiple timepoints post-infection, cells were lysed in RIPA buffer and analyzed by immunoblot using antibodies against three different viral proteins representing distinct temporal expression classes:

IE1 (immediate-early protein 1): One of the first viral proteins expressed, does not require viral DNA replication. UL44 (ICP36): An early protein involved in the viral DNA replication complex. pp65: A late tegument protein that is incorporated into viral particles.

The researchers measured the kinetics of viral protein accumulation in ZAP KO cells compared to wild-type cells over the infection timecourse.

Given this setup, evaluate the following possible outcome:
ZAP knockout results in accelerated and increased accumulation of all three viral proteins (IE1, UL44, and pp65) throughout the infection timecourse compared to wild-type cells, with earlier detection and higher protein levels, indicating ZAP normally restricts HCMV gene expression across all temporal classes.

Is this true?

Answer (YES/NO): NO